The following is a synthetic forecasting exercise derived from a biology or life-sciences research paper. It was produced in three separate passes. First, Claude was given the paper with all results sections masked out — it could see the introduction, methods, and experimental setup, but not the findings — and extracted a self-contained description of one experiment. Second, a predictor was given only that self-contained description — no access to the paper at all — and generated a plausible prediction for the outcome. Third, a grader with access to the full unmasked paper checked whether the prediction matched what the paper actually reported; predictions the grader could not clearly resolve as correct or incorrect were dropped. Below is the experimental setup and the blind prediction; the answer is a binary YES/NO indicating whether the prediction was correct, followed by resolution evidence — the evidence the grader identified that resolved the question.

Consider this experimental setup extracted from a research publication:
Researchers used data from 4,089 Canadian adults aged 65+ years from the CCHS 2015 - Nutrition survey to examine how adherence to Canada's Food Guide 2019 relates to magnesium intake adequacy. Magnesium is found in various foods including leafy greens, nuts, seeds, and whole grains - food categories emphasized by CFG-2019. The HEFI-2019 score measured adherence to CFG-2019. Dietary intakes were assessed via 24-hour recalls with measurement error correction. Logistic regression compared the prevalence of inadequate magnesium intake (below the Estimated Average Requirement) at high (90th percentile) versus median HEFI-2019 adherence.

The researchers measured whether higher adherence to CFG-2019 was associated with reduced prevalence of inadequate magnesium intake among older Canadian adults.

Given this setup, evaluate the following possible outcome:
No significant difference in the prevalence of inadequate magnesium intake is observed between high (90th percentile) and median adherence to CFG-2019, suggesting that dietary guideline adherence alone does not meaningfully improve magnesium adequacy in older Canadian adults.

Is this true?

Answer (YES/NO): NO